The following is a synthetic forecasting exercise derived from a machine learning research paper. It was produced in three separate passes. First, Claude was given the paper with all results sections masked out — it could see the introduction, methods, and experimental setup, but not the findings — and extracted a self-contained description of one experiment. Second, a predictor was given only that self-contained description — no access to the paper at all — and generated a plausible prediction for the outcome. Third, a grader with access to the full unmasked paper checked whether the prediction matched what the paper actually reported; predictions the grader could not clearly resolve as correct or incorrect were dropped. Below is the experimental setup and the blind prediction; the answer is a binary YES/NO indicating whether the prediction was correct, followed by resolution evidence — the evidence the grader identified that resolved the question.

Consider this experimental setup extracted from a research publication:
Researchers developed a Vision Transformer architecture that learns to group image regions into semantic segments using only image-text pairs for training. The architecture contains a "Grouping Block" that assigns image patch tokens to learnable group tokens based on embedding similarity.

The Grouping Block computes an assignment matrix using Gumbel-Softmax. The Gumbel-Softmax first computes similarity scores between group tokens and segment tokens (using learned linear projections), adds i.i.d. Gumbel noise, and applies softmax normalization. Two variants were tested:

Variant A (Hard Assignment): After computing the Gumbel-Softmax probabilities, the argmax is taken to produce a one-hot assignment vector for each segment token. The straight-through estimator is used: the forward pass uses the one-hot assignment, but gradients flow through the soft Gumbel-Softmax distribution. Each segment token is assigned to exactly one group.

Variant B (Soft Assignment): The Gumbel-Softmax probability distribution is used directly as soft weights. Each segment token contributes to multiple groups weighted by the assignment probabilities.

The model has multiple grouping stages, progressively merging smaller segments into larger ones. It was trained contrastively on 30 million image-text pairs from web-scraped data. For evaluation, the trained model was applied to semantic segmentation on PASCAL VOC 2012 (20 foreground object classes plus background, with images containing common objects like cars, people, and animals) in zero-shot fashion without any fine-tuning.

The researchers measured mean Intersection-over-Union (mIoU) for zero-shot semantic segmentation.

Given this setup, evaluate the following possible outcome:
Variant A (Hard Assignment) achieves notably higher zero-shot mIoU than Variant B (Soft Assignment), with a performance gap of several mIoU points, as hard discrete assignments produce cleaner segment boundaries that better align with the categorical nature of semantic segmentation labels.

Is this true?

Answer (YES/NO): YES